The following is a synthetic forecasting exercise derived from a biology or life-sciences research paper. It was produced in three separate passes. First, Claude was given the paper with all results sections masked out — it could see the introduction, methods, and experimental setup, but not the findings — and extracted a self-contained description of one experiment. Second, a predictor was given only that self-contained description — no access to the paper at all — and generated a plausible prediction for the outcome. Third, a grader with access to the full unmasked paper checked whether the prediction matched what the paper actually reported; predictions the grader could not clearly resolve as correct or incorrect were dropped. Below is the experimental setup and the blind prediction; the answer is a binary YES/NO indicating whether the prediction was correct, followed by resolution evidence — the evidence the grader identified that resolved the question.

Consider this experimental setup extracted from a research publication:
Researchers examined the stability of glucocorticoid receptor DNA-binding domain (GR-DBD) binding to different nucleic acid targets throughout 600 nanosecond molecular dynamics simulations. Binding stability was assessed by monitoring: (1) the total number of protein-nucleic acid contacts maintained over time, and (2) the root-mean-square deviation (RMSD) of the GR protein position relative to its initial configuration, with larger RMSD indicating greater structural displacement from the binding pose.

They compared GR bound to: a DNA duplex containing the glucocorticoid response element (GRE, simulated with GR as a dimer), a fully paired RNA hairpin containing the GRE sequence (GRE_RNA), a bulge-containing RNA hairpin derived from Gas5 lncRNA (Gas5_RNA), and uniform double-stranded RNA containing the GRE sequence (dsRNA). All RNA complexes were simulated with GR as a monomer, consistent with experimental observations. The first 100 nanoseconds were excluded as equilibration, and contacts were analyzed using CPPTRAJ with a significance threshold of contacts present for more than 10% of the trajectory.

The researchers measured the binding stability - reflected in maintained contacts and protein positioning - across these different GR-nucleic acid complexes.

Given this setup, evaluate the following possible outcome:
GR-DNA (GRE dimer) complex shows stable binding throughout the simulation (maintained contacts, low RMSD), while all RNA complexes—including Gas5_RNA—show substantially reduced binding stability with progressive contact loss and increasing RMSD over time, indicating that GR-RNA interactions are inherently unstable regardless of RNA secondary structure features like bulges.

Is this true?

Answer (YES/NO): NO